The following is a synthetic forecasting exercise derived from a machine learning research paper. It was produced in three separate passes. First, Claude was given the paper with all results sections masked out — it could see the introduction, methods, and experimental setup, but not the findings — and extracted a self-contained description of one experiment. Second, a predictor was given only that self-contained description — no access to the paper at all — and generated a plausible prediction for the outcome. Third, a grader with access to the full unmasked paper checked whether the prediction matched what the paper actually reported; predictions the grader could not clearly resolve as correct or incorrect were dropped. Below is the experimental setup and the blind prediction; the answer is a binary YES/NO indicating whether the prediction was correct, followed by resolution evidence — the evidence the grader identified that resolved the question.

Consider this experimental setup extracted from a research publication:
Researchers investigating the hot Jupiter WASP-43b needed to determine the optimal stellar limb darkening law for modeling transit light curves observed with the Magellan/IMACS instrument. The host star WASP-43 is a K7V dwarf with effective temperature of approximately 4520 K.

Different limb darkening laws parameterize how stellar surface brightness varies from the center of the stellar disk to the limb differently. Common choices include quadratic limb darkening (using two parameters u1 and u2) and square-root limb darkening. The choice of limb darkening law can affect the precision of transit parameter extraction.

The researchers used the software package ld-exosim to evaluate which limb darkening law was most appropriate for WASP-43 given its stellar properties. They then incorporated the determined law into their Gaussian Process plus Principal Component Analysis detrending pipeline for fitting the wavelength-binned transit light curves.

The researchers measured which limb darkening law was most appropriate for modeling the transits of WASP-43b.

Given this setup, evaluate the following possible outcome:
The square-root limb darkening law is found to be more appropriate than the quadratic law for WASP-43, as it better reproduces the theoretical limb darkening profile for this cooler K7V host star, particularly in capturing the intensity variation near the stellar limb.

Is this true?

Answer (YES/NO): YES